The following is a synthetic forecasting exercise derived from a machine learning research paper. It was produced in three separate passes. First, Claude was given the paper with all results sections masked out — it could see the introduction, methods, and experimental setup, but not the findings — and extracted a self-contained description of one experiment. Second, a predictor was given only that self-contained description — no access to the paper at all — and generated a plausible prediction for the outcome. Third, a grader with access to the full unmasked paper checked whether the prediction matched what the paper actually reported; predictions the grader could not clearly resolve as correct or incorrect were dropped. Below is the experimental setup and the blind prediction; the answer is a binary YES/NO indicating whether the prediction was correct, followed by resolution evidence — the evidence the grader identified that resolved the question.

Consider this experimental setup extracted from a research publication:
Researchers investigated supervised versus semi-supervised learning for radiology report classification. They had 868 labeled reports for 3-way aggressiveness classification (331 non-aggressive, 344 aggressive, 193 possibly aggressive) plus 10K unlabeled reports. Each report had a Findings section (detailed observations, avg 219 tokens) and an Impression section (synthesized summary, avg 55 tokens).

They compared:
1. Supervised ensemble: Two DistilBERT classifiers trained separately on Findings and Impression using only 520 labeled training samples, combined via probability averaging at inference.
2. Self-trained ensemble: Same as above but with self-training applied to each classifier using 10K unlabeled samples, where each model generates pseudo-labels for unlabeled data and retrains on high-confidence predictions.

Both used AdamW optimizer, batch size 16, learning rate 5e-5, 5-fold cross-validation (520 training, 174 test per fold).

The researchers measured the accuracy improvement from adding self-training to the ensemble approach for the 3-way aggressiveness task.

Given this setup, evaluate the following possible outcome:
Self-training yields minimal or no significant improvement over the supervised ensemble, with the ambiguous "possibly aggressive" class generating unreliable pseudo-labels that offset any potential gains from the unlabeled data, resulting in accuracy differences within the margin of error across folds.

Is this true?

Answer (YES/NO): NO